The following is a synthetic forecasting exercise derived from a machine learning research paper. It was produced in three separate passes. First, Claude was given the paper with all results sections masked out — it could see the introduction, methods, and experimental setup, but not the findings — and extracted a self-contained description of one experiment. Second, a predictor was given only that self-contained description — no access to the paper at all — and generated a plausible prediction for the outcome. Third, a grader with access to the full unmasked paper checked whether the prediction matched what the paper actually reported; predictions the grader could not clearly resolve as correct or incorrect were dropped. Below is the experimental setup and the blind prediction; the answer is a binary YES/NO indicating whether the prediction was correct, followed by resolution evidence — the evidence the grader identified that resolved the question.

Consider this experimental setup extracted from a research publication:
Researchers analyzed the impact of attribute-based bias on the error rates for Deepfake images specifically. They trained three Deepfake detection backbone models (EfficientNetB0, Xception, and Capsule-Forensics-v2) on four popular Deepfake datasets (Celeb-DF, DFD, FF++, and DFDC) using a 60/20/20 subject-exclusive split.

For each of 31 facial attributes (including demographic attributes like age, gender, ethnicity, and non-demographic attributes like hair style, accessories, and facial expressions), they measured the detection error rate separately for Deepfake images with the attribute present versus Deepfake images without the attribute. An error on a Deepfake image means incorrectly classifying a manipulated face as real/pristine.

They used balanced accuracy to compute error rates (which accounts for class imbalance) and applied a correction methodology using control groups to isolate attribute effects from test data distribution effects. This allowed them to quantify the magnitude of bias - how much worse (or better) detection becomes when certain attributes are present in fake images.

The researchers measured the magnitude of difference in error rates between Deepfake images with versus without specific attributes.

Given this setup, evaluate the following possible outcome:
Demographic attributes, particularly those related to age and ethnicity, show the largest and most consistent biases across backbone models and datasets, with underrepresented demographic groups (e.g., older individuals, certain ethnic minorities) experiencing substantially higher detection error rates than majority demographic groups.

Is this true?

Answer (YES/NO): NO